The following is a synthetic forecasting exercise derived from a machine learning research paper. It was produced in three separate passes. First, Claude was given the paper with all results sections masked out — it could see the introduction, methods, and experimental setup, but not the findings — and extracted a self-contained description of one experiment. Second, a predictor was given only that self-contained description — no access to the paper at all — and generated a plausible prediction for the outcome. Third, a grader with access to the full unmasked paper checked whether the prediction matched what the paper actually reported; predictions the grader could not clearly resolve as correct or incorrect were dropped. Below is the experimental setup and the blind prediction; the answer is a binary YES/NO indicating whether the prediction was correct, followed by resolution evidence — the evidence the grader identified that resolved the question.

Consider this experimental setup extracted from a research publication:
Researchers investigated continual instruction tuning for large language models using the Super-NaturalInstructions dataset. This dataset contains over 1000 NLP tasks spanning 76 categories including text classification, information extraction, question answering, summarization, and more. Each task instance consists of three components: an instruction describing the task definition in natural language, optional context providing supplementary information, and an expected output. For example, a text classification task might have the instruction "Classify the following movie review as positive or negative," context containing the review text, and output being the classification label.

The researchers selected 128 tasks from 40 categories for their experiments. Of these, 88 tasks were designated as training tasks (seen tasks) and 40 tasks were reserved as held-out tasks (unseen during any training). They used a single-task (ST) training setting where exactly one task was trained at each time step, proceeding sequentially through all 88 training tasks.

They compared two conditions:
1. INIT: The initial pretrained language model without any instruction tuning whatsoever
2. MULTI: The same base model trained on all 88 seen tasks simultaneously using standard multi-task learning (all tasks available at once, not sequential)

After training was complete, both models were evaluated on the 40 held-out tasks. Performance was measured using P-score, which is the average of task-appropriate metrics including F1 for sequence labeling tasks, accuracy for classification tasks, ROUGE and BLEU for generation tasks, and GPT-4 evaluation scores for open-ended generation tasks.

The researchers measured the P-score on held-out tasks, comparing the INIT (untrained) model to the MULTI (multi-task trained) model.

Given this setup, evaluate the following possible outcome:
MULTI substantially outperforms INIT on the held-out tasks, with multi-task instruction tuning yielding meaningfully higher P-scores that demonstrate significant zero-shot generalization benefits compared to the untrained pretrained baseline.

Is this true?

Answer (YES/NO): NO